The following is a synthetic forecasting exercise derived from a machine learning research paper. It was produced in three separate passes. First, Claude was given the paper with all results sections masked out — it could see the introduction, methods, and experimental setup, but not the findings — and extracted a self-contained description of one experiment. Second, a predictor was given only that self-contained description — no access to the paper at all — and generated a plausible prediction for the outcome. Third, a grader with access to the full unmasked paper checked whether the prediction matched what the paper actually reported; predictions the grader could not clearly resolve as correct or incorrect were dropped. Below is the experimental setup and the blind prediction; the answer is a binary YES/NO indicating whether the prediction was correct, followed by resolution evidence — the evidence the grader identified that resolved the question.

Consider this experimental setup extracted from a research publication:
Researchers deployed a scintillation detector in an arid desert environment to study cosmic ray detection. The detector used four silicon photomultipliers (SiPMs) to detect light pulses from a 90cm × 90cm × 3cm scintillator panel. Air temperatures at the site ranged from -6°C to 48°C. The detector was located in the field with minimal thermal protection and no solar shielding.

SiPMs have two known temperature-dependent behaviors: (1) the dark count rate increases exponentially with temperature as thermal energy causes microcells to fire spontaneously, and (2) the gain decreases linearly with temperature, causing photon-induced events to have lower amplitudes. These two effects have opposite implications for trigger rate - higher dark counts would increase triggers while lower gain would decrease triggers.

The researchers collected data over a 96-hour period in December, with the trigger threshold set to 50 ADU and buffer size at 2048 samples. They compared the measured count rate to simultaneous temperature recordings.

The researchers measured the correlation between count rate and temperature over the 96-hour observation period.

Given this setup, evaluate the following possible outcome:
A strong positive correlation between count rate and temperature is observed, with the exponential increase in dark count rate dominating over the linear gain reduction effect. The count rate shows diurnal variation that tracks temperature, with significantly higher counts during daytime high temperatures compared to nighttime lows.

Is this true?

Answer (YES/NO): NO